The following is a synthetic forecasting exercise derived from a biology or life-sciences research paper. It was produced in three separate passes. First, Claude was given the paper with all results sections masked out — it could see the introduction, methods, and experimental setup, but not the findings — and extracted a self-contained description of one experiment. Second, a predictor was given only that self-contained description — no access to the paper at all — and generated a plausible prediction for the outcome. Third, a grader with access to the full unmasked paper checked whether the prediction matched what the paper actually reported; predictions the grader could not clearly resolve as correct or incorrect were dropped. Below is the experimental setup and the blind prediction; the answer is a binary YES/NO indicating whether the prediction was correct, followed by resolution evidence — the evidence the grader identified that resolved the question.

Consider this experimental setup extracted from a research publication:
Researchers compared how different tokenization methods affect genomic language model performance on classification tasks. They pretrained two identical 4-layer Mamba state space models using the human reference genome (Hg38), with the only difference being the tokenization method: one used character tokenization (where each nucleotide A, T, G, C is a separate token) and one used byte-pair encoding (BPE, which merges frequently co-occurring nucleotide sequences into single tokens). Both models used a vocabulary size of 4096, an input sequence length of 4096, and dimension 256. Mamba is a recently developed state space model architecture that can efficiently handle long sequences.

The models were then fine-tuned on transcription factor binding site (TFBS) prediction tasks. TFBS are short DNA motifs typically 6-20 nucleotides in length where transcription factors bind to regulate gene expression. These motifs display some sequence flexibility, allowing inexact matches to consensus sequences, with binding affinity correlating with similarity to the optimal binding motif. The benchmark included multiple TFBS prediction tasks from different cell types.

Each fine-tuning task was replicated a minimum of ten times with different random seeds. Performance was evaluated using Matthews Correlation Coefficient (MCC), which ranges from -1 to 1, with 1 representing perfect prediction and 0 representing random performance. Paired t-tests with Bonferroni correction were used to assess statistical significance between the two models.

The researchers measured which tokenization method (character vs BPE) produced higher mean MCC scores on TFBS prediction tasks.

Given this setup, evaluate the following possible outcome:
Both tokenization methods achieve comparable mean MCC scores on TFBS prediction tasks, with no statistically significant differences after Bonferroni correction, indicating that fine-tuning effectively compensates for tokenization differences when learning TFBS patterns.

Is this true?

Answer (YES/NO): YES